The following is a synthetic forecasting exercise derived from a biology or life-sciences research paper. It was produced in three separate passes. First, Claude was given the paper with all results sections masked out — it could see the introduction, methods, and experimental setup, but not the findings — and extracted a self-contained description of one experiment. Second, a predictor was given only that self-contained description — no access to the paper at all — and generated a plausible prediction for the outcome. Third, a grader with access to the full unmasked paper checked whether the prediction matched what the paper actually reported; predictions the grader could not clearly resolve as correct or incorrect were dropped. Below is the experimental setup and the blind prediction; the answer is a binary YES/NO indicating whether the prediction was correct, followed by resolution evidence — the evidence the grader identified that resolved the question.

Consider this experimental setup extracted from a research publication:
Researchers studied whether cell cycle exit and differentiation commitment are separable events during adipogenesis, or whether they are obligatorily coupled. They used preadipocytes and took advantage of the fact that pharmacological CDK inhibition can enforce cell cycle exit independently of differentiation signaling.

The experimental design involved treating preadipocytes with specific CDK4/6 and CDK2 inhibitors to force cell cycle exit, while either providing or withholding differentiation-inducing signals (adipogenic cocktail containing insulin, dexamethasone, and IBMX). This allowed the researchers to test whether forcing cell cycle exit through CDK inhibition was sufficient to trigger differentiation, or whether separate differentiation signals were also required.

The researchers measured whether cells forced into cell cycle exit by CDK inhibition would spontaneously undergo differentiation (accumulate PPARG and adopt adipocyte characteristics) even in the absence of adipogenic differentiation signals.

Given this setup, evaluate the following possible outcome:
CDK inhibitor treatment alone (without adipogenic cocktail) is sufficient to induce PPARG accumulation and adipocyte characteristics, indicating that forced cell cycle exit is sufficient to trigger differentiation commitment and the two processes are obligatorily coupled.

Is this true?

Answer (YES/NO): NO